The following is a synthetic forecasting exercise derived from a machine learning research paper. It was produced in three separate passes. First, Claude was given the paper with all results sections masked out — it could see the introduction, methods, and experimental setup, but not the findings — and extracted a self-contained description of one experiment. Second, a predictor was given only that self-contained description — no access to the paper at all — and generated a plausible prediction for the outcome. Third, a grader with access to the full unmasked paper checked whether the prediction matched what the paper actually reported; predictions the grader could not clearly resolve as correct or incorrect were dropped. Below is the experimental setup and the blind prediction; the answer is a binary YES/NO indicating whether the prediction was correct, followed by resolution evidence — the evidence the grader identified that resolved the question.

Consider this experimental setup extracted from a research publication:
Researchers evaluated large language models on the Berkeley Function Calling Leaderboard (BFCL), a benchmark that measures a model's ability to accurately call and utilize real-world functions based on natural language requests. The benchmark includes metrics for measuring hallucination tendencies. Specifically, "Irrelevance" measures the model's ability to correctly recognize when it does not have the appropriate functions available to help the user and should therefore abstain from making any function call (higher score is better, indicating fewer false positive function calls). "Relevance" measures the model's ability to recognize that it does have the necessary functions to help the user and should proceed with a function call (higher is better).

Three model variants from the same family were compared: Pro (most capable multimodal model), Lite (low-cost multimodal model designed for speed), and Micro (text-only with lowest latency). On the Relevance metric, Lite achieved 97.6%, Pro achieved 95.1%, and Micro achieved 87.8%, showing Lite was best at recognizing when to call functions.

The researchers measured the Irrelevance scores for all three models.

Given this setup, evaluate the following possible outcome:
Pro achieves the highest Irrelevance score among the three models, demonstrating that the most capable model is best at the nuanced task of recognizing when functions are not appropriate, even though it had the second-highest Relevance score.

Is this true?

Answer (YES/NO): YES